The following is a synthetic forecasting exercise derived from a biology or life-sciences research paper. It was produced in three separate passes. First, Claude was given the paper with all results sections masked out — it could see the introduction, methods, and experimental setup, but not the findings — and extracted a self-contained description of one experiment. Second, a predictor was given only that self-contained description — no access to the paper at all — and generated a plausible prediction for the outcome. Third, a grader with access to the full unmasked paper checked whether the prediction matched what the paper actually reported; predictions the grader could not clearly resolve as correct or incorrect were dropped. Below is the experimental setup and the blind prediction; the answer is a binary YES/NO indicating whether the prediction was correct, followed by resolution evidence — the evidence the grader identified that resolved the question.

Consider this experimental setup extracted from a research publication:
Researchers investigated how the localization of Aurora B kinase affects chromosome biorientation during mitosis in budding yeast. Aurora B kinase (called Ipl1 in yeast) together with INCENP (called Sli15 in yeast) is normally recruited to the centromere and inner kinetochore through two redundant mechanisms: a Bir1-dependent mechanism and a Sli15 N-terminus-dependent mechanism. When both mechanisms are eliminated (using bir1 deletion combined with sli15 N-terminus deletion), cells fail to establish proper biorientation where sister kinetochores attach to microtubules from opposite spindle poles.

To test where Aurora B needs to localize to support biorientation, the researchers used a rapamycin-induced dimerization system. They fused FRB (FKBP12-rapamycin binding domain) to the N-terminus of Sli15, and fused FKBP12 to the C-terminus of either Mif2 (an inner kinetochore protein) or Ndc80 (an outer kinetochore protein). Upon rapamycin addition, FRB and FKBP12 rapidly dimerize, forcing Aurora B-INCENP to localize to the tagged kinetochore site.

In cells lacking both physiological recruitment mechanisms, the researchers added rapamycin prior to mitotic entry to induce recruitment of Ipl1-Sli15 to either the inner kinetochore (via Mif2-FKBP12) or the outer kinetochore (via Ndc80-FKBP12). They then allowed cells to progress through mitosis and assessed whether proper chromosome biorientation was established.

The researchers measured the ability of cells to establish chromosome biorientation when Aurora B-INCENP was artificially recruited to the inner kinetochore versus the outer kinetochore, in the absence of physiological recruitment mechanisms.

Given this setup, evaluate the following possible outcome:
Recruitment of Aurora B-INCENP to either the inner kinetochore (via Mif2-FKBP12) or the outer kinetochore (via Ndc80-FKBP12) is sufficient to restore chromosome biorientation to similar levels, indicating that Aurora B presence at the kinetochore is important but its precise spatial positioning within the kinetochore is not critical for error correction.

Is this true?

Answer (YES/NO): NO